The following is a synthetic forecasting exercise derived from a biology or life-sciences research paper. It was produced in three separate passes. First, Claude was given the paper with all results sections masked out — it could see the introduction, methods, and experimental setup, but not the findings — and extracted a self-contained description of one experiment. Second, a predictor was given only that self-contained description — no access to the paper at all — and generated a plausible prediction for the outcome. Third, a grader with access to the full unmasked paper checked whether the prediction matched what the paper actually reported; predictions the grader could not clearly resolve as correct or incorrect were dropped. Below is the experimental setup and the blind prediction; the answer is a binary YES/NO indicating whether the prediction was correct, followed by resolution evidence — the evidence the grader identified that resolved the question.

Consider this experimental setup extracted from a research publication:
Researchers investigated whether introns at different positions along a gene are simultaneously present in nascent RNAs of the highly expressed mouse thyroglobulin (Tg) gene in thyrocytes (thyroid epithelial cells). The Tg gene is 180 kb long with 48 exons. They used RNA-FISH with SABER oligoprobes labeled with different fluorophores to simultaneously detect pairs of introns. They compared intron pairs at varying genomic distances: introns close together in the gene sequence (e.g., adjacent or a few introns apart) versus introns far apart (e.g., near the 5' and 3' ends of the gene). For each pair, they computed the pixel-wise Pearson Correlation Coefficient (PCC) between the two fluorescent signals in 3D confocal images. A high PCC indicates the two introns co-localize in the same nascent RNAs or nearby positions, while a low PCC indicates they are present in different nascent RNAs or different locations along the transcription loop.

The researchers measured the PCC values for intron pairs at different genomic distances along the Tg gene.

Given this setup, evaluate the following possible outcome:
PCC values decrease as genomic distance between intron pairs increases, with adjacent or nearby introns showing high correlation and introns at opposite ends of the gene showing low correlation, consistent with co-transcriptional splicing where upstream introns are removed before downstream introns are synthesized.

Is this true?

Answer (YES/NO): NO